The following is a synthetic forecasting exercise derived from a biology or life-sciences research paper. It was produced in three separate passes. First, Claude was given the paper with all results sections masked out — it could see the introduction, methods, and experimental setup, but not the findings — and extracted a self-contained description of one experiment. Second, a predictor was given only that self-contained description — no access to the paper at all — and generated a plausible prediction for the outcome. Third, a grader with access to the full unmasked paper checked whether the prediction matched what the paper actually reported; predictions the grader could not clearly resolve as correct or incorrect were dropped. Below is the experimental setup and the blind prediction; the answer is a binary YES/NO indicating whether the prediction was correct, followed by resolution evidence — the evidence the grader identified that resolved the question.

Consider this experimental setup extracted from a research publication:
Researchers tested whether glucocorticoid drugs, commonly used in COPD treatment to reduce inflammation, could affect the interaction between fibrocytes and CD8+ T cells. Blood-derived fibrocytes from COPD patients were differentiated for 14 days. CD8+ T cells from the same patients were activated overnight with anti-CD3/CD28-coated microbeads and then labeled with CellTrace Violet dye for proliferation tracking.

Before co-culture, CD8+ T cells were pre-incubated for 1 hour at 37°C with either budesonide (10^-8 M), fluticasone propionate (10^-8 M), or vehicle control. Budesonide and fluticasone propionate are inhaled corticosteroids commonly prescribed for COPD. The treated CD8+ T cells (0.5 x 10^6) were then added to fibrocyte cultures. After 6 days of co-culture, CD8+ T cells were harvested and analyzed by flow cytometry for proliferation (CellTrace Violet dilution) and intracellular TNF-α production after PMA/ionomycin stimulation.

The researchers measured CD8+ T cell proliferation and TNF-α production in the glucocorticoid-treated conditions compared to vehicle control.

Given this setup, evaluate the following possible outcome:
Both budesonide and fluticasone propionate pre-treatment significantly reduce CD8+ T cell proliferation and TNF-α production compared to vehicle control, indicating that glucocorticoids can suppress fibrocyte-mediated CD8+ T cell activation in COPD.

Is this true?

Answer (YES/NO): NO